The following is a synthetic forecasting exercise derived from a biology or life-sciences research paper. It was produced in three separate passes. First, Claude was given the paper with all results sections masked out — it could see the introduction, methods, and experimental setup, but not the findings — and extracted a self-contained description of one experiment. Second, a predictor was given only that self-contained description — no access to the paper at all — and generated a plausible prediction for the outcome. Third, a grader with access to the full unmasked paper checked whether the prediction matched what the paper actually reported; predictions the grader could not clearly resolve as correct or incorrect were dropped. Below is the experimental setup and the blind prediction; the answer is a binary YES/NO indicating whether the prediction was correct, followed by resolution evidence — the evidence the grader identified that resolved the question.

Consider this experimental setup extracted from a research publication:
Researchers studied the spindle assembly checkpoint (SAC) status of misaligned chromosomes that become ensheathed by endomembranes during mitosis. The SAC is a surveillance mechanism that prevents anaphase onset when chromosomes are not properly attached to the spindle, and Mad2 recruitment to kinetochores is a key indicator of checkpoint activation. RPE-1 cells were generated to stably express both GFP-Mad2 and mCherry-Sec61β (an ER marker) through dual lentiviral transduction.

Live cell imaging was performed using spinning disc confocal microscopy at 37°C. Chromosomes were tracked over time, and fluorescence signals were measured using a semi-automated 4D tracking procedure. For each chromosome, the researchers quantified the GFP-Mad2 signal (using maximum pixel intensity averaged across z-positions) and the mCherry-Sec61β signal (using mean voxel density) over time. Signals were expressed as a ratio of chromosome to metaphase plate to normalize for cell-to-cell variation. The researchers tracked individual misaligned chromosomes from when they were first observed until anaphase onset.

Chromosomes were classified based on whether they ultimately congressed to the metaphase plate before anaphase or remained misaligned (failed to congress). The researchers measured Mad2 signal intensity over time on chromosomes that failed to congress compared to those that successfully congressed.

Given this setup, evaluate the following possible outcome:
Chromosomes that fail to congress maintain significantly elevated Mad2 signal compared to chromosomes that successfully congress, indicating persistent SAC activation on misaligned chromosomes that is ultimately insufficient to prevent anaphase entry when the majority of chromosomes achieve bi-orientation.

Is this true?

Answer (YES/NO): NO